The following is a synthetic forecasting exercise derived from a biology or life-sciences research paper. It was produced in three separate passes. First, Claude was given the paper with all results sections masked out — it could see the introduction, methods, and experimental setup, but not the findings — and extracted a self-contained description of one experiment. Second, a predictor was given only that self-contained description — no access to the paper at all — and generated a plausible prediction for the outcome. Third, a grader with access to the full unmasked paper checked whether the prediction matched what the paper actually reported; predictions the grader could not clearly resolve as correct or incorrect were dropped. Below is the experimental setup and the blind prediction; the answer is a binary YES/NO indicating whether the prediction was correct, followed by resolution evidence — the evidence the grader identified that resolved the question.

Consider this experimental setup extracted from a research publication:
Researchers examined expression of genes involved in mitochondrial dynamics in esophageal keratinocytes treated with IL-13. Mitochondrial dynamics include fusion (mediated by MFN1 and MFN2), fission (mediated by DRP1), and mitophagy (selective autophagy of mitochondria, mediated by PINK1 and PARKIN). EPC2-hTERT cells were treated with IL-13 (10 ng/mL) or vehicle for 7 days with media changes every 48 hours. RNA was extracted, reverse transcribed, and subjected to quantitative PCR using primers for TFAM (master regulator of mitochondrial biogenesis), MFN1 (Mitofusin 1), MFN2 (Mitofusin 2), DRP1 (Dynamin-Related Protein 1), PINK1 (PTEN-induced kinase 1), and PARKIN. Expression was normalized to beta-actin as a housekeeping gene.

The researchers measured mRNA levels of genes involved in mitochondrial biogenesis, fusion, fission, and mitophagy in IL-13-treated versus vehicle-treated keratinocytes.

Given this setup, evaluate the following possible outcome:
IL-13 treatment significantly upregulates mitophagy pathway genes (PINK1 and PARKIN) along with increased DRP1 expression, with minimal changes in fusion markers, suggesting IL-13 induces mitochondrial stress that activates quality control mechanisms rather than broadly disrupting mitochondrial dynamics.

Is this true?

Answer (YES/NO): NO